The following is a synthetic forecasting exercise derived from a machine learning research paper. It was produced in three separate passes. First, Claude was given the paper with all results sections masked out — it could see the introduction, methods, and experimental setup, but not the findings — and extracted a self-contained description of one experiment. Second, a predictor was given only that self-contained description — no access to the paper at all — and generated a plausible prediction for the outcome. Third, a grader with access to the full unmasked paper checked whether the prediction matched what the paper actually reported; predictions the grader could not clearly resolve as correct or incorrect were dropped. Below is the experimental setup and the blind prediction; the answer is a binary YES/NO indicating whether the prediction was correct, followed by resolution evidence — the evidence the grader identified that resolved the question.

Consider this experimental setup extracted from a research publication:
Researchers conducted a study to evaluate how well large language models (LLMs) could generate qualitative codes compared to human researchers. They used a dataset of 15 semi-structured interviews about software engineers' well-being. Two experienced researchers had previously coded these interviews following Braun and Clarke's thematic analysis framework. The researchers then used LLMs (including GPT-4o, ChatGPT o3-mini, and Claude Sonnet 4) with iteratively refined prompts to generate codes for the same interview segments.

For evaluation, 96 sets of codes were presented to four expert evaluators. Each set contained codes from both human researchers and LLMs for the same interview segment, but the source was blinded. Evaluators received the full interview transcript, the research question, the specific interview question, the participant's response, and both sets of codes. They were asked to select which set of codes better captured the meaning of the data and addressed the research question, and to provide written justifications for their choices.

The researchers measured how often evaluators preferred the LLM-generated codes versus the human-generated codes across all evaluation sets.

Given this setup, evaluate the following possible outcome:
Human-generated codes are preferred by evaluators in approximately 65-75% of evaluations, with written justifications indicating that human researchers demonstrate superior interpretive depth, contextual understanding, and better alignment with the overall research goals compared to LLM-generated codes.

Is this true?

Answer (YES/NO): NO